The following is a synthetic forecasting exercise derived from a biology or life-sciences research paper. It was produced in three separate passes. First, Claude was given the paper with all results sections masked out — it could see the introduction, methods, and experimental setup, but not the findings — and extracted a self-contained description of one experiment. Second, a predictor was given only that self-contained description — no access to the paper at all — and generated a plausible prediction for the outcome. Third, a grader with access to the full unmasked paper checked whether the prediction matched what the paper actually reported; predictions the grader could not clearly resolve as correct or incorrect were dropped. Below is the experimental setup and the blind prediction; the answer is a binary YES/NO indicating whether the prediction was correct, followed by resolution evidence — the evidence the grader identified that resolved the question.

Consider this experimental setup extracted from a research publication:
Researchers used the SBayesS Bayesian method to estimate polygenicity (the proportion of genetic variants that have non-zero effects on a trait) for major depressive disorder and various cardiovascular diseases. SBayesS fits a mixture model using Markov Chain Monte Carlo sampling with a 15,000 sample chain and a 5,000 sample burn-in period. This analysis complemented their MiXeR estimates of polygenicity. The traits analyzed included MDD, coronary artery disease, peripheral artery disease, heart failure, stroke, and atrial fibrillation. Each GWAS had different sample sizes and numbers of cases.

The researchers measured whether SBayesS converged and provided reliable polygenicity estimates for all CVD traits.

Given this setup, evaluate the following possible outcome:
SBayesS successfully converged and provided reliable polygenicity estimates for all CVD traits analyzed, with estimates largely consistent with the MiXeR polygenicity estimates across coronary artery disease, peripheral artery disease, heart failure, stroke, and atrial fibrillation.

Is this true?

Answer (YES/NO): NO